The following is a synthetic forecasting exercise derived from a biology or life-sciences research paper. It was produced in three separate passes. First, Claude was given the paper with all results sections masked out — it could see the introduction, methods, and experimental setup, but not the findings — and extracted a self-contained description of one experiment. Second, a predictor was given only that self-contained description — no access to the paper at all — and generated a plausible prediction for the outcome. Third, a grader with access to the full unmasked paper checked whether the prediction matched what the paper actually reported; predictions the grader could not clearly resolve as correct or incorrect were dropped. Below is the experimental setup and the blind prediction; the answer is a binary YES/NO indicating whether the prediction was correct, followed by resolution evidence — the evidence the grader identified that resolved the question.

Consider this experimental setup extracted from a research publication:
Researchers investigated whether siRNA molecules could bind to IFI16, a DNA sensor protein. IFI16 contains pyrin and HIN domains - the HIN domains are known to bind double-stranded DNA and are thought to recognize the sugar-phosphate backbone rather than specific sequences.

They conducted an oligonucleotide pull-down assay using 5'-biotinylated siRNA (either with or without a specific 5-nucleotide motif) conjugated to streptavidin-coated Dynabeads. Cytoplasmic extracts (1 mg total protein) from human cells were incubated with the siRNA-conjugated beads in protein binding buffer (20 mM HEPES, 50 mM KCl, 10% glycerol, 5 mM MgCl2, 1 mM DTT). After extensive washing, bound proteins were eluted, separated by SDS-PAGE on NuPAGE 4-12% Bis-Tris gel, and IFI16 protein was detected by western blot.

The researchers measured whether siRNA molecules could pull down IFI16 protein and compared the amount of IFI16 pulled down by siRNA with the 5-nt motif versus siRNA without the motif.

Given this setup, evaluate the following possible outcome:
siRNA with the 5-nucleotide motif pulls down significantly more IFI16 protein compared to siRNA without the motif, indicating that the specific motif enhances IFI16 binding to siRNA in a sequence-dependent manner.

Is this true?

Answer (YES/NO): YES